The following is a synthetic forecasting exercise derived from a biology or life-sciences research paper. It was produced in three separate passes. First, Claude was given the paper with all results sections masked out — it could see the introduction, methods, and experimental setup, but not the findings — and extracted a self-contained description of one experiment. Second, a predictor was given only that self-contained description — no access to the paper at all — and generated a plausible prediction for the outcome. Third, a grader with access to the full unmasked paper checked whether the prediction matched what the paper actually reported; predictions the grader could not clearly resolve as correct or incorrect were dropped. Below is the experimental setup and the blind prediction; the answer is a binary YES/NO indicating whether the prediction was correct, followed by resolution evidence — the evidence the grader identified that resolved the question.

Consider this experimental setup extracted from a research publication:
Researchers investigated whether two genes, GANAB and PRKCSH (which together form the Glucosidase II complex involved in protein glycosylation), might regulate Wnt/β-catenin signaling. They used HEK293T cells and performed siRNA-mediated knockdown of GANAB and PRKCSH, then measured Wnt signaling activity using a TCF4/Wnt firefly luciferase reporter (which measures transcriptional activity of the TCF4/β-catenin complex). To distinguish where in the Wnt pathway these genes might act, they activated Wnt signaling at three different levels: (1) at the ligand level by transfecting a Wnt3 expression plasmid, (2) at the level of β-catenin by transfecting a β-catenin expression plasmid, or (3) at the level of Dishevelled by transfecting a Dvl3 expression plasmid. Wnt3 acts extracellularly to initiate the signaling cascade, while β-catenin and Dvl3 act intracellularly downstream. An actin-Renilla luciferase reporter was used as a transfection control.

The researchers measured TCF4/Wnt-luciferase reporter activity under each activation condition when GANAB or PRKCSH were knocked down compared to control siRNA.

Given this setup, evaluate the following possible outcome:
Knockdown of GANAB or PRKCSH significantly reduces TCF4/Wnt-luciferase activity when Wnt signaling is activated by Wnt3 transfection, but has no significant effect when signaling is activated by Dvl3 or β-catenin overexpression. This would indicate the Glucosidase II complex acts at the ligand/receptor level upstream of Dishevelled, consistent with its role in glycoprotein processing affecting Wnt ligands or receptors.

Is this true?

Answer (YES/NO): YES